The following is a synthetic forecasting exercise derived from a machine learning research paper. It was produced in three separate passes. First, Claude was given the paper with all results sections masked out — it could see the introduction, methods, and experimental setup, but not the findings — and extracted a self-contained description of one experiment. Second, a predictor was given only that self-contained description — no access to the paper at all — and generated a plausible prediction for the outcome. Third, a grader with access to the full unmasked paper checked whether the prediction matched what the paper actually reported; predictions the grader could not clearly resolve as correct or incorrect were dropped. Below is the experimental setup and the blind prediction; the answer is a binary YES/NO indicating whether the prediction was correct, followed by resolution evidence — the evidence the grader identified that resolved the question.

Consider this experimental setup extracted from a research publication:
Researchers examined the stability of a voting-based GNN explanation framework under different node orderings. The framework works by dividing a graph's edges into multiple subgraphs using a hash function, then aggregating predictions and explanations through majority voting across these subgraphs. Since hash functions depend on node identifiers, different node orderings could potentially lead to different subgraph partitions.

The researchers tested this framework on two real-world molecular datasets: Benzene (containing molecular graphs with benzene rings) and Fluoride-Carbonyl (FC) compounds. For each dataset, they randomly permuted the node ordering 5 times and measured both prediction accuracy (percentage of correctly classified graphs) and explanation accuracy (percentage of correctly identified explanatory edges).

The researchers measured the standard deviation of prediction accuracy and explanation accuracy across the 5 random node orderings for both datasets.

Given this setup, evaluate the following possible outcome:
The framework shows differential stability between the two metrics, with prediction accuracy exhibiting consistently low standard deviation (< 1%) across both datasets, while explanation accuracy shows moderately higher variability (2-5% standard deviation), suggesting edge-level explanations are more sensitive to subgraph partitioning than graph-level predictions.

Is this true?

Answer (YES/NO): NO